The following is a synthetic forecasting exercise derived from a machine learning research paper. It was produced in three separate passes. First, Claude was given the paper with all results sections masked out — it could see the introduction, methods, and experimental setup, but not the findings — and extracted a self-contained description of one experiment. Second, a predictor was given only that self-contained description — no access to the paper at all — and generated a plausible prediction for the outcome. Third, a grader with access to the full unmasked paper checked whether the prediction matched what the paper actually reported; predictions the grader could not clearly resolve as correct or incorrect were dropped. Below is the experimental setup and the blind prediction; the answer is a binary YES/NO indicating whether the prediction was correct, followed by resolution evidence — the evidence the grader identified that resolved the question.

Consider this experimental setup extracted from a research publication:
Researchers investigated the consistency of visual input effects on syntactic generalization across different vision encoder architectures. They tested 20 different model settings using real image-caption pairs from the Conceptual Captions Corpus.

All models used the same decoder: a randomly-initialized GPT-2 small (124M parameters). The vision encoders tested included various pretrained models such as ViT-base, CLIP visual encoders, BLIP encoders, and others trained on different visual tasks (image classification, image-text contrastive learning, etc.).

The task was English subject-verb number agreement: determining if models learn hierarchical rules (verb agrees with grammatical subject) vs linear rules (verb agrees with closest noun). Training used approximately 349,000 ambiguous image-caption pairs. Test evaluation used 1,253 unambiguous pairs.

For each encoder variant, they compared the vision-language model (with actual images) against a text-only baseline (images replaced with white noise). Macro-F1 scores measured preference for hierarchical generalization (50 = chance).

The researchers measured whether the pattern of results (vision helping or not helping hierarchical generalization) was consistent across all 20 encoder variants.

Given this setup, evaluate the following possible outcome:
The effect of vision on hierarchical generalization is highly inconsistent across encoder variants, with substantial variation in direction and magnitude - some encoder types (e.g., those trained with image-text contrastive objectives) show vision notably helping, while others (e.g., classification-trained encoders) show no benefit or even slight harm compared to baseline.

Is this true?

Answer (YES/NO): NO